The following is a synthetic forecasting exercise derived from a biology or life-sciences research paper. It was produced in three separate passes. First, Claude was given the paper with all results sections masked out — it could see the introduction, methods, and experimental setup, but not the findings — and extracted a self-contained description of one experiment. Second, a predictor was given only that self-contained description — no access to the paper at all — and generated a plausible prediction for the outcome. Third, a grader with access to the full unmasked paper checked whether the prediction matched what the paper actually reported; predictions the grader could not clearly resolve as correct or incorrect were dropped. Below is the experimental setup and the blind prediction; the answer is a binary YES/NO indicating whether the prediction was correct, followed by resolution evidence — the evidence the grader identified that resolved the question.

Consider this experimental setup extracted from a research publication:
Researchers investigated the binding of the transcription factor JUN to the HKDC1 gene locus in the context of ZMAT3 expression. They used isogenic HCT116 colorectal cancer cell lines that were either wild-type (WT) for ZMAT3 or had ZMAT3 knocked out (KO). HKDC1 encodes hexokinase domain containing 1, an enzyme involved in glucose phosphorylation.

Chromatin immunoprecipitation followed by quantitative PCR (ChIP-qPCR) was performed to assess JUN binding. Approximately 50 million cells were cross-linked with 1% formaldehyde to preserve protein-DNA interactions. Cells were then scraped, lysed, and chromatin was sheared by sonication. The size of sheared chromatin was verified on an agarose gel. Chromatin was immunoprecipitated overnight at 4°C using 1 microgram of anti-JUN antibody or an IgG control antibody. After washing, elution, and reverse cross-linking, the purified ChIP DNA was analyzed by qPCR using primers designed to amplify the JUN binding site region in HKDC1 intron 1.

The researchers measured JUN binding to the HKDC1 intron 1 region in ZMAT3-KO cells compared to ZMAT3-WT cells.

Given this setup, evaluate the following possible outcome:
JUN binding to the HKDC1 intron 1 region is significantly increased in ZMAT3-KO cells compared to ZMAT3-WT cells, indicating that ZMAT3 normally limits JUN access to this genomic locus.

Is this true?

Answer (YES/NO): YES